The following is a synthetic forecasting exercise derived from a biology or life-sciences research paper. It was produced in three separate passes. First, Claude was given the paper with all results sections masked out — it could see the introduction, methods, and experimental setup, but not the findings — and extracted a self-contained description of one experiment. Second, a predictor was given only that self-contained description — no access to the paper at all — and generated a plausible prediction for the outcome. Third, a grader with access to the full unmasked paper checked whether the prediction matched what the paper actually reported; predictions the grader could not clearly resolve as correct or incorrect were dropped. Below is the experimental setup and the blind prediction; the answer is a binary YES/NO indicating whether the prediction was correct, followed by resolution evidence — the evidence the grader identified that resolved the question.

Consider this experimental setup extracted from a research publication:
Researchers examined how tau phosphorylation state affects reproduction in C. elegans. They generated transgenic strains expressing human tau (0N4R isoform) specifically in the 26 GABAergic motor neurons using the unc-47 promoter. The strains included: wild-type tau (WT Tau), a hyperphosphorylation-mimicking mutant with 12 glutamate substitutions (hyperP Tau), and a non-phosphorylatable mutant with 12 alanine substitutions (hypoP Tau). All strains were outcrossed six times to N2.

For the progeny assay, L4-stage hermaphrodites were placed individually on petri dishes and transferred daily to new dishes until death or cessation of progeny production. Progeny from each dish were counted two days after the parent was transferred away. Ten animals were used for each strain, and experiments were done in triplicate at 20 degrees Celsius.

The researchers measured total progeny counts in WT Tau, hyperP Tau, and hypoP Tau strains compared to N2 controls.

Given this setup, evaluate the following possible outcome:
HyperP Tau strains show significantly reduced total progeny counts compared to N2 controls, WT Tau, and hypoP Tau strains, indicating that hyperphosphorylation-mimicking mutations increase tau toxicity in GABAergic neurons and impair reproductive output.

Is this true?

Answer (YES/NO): NO